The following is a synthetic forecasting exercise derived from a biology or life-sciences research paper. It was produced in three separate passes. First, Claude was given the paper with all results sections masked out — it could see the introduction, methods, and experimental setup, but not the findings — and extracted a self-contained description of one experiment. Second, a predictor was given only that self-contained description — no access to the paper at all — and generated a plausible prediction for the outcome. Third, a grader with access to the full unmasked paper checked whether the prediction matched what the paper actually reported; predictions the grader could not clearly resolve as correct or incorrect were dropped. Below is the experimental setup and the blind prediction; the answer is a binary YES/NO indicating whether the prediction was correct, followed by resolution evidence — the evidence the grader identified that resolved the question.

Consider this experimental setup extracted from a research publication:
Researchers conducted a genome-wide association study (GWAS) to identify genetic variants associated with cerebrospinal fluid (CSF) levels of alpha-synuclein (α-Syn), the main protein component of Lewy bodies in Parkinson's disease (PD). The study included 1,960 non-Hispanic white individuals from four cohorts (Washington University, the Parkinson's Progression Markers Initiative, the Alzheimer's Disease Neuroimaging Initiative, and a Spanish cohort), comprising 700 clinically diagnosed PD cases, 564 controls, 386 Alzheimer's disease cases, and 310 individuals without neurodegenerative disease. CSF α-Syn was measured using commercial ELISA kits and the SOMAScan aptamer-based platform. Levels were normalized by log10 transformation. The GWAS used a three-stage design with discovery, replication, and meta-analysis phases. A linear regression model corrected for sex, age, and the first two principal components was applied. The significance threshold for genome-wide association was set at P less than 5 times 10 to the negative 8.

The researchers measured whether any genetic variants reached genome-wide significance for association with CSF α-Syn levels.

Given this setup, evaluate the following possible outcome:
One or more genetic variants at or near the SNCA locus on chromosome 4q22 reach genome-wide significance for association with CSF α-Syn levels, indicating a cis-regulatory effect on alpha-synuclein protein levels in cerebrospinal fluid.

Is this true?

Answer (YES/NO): NO